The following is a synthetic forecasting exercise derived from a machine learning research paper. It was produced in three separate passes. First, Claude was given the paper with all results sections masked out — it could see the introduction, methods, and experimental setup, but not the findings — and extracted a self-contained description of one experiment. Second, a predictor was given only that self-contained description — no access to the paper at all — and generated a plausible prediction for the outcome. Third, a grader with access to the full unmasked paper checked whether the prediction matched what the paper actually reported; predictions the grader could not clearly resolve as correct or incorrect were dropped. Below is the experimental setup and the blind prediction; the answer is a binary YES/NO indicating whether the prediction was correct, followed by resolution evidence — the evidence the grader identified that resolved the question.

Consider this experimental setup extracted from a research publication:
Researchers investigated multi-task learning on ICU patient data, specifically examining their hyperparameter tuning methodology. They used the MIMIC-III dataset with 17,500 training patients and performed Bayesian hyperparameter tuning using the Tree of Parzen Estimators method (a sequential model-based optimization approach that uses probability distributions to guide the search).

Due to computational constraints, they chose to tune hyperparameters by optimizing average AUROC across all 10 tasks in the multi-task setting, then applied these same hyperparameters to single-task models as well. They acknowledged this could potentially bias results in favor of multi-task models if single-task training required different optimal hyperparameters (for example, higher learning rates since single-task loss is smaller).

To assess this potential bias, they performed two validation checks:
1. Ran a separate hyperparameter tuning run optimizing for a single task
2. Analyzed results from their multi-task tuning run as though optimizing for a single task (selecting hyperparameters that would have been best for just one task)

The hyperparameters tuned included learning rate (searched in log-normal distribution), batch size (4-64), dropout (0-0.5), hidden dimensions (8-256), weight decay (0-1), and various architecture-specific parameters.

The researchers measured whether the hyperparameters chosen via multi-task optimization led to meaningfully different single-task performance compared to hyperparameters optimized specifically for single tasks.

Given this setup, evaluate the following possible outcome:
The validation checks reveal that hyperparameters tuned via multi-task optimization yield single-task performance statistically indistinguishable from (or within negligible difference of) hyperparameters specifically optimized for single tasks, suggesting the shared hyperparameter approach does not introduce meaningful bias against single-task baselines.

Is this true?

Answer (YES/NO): YES